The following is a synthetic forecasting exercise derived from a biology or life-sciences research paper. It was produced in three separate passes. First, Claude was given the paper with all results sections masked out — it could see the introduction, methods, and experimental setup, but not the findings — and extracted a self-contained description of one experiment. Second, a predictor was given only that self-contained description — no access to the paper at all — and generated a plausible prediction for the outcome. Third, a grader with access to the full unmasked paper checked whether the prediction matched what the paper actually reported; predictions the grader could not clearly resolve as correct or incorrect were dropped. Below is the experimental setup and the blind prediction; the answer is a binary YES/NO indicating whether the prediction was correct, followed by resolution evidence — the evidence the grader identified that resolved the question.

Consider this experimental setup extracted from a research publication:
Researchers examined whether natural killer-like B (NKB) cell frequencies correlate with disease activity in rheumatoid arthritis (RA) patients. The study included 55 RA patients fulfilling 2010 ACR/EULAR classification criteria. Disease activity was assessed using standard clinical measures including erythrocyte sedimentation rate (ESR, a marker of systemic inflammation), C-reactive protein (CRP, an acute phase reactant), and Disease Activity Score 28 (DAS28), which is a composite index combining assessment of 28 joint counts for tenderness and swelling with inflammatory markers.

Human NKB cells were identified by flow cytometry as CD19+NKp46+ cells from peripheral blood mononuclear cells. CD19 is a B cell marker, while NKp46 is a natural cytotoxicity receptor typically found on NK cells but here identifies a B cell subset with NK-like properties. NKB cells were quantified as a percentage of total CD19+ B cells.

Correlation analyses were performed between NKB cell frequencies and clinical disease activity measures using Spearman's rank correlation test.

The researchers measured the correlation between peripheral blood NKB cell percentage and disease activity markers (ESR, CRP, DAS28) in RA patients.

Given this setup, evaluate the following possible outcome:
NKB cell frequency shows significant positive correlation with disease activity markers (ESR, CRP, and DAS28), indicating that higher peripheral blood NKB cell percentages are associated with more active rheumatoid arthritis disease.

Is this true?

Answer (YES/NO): NO